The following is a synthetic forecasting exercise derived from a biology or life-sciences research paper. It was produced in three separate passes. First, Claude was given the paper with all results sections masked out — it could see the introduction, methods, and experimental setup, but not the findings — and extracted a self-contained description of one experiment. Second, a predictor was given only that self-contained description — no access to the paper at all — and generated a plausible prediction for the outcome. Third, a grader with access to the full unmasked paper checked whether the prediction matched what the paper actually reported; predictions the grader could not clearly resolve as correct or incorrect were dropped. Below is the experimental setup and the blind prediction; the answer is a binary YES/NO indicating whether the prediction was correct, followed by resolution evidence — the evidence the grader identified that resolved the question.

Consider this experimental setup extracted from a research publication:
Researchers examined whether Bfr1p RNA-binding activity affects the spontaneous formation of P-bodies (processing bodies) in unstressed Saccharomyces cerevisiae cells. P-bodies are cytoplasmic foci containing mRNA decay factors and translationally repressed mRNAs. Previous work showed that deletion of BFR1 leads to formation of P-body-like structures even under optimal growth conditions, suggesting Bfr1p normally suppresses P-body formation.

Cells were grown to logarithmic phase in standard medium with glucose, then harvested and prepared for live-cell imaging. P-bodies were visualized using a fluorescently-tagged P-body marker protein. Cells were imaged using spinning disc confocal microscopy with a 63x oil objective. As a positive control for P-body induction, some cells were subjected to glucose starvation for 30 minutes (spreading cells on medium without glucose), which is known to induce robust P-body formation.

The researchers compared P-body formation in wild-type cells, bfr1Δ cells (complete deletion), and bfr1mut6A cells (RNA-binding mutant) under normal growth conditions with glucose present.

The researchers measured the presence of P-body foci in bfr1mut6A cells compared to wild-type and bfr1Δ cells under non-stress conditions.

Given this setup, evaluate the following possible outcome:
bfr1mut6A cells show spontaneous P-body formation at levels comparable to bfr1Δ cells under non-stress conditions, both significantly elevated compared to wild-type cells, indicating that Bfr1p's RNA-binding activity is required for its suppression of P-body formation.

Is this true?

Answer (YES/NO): NO